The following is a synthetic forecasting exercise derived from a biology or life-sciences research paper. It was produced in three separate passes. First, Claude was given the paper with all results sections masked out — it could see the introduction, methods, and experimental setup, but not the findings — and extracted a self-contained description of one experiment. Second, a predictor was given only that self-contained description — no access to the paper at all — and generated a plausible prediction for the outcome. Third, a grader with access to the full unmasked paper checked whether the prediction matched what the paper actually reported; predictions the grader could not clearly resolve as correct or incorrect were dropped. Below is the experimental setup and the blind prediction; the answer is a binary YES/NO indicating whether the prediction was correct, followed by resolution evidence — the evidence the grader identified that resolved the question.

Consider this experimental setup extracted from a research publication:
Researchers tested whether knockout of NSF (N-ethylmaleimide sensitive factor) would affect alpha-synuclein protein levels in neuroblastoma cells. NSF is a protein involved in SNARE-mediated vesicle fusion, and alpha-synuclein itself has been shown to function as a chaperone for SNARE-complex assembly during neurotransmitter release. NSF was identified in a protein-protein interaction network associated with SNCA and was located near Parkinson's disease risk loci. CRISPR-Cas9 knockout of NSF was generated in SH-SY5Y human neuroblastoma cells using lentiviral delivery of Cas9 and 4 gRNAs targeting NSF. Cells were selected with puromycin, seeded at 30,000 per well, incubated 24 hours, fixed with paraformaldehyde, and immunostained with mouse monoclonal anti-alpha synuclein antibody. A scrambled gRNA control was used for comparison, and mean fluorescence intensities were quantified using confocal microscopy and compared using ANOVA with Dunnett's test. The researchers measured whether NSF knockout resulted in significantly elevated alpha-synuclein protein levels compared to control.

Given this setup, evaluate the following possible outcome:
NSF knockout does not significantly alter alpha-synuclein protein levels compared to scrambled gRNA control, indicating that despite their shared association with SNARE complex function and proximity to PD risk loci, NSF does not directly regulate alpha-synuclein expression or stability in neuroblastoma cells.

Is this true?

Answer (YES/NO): YES